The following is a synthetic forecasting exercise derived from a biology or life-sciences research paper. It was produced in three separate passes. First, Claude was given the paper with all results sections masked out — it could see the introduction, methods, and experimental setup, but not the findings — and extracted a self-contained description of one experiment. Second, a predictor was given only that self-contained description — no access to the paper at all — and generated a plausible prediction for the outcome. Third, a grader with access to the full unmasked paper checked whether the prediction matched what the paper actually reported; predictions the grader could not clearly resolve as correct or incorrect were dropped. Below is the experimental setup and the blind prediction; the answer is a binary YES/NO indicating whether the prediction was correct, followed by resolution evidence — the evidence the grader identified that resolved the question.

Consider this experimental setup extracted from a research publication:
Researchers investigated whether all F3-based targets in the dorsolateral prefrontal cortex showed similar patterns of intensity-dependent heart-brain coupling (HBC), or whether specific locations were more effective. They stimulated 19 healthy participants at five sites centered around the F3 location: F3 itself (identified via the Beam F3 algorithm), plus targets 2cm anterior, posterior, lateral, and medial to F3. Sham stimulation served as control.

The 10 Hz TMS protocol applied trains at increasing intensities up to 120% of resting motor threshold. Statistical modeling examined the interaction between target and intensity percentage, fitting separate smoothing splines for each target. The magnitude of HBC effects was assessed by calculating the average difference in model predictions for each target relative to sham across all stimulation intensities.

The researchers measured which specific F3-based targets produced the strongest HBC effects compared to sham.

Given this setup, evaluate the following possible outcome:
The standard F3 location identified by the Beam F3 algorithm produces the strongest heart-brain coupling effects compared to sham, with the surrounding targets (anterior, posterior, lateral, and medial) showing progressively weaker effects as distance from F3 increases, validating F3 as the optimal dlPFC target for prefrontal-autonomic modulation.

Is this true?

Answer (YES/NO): NO